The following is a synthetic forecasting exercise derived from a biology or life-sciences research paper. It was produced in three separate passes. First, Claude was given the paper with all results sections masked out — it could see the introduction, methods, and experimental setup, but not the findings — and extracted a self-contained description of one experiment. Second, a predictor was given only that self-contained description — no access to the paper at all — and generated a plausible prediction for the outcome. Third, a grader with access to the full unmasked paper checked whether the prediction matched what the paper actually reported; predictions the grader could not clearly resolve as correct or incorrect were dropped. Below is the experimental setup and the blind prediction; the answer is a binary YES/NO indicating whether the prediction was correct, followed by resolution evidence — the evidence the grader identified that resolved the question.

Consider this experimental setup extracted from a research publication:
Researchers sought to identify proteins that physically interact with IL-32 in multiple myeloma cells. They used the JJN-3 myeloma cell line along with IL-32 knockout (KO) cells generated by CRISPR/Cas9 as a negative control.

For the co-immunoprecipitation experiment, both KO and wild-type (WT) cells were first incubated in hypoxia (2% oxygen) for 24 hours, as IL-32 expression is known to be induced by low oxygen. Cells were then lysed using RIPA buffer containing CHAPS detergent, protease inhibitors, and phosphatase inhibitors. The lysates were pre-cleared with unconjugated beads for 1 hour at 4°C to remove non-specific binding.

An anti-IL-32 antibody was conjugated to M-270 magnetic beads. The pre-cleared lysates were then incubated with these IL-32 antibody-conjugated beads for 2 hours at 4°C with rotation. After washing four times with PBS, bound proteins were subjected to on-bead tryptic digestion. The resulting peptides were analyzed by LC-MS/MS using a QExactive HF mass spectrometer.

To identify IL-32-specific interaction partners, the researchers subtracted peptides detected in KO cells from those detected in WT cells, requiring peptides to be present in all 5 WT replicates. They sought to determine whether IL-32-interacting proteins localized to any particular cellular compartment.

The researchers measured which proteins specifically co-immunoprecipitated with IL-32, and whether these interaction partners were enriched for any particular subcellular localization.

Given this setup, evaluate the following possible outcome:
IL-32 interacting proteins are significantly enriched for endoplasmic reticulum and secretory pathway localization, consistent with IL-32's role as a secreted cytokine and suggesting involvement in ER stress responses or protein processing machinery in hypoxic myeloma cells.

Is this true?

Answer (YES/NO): NO